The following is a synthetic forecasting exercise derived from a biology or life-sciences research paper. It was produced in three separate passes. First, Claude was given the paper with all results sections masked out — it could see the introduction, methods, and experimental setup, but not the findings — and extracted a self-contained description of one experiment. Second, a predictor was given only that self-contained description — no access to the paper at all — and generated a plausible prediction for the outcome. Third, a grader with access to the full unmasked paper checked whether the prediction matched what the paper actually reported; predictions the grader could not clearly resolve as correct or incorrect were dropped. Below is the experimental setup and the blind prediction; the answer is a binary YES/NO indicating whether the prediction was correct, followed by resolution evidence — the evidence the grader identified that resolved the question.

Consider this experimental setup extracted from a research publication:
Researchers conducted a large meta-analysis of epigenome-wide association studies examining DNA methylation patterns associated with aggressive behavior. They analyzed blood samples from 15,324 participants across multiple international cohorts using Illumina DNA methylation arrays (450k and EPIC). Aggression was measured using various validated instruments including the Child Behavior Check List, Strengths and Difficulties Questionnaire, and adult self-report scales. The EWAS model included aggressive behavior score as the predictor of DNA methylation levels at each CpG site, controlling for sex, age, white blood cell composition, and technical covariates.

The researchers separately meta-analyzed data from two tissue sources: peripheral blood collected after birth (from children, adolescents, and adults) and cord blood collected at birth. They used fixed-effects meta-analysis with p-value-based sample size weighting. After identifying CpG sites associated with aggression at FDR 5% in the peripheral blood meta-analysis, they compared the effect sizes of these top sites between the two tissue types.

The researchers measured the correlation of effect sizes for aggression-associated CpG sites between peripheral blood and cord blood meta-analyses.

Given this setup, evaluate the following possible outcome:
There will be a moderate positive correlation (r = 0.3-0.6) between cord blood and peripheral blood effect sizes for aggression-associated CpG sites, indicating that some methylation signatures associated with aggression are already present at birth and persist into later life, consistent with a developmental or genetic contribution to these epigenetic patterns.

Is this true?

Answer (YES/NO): NO